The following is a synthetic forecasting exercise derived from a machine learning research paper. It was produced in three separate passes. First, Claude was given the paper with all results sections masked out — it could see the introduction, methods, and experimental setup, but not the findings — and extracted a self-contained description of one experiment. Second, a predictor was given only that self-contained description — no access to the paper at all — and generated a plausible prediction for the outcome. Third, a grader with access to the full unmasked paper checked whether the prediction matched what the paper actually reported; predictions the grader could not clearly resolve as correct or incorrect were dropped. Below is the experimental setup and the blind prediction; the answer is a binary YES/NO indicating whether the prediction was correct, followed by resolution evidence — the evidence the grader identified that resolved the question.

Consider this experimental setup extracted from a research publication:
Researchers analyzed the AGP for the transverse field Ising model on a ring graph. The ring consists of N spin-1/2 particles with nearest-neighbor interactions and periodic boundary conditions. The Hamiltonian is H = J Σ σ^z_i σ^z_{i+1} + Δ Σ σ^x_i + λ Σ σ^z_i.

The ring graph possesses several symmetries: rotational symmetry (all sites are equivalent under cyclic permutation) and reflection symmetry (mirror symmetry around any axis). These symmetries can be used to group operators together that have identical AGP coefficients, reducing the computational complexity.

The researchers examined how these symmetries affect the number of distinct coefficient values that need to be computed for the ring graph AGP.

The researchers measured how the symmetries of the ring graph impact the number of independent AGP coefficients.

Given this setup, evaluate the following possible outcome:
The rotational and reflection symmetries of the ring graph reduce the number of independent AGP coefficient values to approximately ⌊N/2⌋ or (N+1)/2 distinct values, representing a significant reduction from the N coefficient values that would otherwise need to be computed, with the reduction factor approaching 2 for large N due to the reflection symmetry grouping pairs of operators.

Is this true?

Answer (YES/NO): NO